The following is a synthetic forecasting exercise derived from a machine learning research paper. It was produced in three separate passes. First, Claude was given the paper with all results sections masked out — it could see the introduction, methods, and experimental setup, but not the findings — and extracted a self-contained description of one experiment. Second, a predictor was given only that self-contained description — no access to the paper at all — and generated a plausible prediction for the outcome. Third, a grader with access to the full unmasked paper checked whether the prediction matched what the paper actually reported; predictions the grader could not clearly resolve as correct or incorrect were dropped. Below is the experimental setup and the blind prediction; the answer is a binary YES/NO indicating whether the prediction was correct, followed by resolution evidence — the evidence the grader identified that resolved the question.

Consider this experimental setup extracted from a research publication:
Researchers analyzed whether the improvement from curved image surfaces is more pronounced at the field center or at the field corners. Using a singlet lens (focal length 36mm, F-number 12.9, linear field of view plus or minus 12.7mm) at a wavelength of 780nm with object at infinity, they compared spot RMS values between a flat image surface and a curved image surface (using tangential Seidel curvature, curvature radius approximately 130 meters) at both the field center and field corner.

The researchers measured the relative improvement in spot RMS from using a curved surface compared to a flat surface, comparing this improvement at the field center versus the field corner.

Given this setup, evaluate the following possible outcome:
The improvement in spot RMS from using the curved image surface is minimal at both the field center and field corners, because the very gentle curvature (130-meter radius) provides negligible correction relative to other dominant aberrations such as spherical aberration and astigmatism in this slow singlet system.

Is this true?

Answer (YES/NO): NO